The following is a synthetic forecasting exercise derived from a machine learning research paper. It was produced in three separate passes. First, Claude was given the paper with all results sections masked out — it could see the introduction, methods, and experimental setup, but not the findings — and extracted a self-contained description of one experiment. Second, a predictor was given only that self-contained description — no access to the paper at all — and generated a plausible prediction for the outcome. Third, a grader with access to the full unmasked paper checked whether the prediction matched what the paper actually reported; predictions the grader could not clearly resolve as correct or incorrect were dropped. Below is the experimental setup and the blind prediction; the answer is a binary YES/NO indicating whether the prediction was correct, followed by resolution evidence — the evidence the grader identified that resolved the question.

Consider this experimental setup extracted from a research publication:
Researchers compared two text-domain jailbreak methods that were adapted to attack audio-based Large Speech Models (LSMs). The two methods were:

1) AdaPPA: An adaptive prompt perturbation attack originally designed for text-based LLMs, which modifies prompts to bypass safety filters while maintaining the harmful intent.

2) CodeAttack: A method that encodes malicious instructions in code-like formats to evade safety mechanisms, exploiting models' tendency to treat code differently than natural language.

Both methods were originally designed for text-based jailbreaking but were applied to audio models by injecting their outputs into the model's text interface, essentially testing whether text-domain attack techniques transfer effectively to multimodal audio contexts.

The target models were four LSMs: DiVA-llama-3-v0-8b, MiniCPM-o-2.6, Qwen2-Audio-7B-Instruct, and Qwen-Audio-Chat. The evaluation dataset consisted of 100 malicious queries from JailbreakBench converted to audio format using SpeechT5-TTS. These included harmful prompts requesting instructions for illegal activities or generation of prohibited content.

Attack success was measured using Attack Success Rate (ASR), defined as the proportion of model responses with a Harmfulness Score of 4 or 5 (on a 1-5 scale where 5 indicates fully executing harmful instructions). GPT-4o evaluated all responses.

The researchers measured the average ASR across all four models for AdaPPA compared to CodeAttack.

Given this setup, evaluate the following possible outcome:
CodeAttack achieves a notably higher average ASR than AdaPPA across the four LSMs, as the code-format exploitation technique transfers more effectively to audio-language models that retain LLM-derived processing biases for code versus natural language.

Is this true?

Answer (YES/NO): YES